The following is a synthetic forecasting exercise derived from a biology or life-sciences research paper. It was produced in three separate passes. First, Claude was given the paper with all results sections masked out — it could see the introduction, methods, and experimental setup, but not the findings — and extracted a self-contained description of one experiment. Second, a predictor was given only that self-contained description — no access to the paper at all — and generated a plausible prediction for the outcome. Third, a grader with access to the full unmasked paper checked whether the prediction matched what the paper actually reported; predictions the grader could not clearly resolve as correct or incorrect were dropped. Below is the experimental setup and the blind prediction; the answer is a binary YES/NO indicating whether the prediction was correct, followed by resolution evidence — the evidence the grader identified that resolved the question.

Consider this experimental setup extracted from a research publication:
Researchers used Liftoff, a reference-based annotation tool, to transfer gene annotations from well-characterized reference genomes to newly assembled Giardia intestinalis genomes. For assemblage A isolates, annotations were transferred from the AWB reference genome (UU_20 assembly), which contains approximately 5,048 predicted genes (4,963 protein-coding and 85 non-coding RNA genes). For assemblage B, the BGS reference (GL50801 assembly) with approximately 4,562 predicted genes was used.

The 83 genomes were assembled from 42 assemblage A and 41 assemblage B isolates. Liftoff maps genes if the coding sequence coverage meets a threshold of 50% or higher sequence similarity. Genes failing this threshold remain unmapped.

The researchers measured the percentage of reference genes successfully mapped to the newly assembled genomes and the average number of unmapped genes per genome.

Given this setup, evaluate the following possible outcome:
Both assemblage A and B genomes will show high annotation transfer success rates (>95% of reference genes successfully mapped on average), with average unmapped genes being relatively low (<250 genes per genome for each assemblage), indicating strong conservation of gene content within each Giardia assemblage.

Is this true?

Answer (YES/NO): YES